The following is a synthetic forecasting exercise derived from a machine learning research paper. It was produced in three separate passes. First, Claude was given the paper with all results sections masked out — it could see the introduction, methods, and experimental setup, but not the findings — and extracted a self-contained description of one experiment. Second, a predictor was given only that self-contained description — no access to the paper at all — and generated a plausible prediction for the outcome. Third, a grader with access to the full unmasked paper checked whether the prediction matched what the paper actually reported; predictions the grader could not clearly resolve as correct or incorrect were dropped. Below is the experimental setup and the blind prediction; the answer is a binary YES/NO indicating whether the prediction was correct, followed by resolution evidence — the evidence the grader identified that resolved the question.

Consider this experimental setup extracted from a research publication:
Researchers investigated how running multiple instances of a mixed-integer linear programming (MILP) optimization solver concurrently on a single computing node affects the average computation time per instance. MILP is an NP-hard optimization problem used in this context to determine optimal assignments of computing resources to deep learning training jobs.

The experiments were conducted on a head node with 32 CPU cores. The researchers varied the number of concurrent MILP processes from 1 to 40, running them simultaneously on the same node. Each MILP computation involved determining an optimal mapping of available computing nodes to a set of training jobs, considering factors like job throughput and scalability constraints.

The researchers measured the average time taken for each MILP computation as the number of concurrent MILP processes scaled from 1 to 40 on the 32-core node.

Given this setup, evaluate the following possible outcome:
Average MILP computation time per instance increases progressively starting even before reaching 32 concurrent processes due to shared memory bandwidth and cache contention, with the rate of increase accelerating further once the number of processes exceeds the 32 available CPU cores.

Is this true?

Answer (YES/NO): NO